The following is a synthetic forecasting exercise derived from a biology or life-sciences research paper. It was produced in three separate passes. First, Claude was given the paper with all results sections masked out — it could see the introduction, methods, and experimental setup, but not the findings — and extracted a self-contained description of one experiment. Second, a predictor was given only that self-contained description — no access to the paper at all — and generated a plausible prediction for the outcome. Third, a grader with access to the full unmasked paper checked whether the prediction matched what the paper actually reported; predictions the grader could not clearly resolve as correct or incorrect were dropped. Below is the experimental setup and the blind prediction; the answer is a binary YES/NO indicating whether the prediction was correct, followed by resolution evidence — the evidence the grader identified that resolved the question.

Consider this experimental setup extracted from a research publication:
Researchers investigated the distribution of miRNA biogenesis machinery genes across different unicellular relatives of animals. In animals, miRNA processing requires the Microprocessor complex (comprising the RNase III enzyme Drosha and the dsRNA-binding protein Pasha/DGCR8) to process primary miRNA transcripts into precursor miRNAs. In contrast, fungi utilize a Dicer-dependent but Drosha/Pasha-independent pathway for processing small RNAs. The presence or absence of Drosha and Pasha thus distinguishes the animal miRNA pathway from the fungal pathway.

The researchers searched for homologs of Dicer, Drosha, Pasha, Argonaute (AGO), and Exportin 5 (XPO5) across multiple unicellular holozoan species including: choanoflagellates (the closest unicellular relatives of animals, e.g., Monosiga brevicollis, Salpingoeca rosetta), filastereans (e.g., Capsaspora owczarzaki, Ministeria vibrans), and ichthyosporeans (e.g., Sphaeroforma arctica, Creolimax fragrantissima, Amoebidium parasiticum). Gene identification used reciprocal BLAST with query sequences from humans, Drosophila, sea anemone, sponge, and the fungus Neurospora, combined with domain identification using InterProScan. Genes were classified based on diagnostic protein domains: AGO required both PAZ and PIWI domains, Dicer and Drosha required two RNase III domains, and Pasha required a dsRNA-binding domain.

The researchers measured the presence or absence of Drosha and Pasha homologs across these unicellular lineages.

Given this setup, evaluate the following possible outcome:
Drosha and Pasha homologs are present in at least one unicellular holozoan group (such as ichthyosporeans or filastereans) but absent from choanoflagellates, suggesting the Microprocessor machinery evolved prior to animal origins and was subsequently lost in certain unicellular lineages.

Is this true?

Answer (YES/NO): YES